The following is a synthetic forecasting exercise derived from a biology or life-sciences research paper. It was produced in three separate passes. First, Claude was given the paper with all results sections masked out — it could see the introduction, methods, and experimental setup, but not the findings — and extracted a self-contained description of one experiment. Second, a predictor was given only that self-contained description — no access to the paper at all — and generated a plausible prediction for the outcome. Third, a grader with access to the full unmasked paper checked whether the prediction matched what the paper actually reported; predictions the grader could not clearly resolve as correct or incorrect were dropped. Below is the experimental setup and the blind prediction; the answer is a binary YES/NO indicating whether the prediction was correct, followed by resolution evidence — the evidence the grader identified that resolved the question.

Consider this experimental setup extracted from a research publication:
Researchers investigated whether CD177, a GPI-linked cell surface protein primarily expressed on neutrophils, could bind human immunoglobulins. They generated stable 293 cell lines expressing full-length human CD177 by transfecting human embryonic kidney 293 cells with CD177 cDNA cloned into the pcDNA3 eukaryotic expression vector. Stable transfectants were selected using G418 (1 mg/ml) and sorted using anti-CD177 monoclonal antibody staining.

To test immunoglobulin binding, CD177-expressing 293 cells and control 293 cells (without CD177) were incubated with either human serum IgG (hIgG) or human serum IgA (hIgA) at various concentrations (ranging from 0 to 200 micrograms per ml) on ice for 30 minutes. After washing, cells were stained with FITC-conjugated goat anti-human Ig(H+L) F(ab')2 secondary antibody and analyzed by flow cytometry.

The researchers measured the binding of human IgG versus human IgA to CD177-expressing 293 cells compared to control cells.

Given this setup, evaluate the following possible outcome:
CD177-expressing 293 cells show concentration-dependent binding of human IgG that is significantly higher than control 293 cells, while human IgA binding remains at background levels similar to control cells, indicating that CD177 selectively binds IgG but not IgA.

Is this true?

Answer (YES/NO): YES